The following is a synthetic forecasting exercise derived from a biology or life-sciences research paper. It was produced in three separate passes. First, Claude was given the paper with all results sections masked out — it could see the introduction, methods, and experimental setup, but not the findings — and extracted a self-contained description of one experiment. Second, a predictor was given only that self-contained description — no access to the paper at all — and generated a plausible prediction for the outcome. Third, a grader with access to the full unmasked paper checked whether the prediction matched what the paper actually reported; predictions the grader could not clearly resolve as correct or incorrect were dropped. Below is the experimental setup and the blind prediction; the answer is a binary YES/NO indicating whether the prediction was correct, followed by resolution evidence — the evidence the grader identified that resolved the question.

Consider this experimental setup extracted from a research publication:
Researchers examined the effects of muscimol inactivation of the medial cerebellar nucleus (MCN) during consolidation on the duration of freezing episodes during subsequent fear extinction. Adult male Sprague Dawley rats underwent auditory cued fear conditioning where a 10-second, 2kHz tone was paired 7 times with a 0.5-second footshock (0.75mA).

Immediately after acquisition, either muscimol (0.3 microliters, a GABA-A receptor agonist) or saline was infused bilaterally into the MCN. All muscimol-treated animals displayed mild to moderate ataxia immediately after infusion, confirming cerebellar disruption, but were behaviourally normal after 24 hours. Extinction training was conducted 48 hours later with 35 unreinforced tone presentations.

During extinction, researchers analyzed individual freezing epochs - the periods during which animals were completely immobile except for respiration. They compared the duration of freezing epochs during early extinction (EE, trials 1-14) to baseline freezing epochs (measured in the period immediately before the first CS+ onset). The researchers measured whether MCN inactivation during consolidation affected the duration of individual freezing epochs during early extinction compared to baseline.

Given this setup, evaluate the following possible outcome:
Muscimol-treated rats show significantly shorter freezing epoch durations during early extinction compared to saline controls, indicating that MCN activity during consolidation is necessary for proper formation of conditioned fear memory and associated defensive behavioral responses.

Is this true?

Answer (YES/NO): NO